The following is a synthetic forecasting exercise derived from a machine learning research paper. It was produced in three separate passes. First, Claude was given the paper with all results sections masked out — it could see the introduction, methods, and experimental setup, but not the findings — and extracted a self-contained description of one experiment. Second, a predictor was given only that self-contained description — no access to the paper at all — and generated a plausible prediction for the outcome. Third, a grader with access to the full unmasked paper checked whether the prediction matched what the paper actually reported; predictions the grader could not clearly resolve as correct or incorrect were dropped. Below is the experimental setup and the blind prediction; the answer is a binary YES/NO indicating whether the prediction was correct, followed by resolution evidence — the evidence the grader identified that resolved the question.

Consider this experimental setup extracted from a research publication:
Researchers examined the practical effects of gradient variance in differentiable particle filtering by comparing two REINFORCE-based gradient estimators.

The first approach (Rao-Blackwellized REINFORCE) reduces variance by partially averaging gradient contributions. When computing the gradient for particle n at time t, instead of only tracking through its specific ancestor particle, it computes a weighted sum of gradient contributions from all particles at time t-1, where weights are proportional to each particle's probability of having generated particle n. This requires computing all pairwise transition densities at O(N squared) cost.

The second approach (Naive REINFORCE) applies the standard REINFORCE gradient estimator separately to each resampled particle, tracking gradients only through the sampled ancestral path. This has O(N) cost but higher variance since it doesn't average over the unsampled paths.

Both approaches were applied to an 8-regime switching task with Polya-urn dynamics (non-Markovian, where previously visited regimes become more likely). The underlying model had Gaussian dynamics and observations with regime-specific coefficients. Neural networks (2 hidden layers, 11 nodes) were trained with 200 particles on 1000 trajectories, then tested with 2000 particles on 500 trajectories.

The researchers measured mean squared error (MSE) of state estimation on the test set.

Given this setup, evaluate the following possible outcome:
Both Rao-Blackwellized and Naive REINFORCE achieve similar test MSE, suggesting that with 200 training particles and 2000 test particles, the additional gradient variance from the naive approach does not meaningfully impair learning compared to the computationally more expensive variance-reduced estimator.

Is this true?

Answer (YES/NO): NO